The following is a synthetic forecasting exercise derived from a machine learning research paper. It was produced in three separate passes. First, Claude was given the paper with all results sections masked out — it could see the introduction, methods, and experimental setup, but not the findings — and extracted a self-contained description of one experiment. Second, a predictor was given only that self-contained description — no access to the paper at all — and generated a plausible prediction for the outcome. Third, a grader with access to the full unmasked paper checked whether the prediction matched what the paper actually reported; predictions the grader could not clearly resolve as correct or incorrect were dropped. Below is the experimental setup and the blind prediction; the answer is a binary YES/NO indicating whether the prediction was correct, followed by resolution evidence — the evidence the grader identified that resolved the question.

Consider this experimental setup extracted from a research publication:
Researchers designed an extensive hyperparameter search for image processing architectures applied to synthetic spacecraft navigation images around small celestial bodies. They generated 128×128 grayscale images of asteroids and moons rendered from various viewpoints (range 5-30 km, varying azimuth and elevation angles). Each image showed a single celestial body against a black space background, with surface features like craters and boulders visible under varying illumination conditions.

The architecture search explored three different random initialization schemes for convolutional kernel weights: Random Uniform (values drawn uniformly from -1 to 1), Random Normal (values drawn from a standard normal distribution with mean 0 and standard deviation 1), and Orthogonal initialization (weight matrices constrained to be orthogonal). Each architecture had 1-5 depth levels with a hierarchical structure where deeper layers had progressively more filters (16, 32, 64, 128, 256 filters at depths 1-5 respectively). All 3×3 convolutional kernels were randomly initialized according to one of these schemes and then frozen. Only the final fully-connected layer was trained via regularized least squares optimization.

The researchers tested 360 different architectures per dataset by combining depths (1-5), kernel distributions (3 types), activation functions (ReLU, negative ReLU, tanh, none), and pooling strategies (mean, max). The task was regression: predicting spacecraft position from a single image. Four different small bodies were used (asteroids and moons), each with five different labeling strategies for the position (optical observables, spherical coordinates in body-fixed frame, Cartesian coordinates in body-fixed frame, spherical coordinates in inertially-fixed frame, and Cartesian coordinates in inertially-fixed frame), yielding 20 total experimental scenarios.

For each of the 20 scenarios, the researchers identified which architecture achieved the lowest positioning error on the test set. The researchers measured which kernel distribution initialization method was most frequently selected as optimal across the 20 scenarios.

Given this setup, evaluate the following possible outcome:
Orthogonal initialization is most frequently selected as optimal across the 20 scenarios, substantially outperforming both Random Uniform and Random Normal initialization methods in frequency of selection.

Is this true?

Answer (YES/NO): YES